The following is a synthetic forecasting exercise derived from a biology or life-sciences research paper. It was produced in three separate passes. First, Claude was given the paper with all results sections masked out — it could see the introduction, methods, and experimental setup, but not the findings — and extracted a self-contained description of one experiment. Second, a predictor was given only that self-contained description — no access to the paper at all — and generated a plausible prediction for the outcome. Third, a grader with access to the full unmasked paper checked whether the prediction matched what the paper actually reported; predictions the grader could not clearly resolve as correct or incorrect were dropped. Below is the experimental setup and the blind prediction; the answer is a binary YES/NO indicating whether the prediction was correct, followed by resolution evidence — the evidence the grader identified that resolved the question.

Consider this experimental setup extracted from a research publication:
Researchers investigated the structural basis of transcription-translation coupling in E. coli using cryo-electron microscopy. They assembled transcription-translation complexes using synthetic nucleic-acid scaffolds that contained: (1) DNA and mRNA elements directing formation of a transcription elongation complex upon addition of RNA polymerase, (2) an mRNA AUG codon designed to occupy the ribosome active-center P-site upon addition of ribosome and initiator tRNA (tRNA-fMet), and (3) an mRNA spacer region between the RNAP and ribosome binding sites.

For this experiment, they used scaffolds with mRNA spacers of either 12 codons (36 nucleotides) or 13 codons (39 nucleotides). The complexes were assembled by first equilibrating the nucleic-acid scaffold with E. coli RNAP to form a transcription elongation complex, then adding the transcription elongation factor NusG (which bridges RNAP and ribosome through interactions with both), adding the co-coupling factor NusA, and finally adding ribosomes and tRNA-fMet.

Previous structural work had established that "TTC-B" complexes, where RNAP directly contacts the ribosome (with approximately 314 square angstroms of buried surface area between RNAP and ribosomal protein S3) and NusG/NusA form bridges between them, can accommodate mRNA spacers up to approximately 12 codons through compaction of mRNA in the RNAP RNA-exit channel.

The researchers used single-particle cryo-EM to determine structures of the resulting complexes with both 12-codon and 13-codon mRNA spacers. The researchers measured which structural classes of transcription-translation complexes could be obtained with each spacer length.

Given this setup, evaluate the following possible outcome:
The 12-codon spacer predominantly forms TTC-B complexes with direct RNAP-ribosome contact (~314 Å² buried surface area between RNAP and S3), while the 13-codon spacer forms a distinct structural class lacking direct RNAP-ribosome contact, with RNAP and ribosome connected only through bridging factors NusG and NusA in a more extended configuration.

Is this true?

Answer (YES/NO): NO